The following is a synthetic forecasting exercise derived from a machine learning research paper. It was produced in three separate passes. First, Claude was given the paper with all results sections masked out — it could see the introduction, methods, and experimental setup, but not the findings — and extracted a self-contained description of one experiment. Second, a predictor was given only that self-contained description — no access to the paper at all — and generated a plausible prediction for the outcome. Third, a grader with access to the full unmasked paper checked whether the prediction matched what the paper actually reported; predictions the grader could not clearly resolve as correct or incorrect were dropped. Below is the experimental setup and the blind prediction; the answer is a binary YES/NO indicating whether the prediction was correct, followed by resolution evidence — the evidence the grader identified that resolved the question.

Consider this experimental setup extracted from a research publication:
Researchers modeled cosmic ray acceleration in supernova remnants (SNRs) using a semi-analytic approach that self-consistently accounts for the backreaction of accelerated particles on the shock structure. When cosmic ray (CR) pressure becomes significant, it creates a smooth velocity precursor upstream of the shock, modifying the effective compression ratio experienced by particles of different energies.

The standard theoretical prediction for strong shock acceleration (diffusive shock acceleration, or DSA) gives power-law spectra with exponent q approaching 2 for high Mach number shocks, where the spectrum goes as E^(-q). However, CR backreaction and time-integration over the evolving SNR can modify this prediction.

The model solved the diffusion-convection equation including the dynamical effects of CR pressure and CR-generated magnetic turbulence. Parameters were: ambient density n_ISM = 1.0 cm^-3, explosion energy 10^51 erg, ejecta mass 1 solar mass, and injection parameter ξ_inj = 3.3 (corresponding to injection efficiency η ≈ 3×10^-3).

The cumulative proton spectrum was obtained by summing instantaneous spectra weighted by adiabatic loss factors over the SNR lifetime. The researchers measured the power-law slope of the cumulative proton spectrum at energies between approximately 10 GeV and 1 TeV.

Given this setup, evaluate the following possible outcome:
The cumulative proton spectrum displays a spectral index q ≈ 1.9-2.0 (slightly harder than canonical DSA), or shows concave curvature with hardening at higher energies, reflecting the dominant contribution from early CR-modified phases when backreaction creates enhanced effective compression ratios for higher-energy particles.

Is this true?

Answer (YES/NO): NO